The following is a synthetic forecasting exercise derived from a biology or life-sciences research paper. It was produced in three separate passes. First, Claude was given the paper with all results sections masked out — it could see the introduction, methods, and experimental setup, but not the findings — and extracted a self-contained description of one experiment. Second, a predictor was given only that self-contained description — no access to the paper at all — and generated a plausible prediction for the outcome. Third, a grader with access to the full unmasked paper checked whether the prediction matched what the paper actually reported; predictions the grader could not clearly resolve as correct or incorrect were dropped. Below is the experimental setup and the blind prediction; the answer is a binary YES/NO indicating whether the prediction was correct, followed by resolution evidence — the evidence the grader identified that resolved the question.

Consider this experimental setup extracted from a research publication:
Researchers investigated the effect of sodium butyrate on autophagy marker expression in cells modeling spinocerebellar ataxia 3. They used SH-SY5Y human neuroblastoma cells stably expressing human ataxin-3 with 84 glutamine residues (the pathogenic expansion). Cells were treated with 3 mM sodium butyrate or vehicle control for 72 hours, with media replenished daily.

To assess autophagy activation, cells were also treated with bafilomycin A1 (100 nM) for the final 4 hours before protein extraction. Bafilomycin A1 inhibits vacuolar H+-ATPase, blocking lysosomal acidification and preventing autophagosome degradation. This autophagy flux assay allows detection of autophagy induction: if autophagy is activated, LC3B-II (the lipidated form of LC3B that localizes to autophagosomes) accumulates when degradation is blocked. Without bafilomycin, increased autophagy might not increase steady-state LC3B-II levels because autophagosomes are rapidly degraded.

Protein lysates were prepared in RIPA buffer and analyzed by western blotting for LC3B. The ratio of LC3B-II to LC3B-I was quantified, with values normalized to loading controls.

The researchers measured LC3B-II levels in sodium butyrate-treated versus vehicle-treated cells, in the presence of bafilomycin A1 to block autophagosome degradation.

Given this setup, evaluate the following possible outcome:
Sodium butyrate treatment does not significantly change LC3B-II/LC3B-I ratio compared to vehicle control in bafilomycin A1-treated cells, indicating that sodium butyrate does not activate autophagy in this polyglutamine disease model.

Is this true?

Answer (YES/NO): NO